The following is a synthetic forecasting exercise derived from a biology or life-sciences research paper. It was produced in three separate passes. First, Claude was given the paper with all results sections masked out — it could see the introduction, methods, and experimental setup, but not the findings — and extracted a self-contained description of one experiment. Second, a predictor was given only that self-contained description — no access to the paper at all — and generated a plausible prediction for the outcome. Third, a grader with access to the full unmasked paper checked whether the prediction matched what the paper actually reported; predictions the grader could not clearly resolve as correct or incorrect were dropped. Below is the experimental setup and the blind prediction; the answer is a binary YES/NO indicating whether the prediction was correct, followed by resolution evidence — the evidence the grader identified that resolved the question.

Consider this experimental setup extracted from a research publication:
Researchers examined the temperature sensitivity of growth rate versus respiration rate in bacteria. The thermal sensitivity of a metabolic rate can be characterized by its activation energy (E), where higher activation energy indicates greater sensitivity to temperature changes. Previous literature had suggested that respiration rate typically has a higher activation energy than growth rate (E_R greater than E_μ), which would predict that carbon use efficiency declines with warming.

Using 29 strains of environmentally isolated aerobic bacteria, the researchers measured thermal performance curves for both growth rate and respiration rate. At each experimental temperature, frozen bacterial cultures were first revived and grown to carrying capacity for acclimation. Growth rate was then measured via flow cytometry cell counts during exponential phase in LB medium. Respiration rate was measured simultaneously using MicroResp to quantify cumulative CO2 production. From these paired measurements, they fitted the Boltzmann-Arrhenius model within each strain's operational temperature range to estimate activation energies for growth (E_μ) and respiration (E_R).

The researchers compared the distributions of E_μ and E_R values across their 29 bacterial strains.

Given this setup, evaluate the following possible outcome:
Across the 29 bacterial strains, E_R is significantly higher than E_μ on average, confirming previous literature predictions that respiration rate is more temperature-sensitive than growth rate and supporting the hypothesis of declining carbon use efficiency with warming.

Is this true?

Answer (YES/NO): NO